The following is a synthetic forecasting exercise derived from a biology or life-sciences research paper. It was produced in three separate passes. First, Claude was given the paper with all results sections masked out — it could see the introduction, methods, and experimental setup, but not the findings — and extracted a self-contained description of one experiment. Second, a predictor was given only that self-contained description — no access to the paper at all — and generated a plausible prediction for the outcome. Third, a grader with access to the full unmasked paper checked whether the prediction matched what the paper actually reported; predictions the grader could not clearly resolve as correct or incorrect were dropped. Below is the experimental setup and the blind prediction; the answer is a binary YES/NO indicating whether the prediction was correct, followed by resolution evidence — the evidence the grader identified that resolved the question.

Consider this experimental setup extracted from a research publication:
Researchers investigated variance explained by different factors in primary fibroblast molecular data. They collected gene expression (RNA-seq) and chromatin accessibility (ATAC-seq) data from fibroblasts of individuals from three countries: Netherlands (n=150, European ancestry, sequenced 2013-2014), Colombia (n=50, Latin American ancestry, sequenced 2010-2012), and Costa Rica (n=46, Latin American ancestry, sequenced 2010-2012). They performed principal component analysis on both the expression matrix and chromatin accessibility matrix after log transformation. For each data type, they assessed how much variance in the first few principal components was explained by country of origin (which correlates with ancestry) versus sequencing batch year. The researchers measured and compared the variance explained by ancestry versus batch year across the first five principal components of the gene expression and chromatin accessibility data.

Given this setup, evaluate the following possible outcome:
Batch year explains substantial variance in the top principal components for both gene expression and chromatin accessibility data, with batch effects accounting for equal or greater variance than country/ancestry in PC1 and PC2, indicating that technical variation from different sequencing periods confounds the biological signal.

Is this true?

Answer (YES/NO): YES